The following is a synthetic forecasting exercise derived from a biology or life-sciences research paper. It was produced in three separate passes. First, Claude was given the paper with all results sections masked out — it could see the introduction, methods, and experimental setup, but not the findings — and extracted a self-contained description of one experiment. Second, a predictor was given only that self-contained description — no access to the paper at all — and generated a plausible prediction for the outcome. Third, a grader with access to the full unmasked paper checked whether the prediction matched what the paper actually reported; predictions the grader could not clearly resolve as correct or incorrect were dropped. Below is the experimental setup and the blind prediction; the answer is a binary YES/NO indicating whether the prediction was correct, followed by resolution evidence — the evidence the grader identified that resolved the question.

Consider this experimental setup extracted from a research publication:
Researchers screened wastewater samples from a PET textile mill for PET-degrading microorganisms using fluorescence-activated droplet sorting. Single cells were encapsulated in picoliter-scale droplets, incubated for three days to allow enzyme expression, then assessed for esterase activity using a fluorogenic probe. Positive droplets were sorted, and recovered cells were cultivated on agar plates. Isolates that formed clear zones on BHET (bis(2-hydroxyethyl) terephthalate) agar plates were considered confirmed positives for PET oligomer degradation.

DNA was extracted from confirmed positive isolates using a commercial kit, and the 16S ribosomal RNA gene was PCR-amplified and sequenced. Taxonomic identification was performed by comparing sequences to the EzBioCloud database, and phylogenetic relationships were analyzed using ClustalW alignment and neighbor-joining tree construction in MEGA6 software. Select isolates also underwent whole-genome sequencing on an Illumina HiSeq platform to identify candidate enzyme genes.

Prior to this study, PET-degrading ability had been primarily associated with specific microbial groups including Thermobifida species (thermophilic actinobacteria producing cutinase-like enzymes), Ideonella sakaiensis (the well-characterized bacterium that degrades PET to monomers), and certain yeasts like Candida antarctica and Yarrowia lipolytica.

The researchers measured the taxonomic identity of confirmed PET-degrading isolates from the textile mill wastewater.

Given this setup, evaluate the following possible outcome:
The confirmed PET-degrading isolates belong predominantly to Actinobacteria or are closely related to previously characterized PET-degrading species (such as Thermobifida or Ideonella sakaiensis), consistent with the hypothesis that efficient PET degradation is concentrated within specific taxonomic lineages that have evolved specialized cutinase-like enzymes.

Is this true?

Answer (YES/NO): NO